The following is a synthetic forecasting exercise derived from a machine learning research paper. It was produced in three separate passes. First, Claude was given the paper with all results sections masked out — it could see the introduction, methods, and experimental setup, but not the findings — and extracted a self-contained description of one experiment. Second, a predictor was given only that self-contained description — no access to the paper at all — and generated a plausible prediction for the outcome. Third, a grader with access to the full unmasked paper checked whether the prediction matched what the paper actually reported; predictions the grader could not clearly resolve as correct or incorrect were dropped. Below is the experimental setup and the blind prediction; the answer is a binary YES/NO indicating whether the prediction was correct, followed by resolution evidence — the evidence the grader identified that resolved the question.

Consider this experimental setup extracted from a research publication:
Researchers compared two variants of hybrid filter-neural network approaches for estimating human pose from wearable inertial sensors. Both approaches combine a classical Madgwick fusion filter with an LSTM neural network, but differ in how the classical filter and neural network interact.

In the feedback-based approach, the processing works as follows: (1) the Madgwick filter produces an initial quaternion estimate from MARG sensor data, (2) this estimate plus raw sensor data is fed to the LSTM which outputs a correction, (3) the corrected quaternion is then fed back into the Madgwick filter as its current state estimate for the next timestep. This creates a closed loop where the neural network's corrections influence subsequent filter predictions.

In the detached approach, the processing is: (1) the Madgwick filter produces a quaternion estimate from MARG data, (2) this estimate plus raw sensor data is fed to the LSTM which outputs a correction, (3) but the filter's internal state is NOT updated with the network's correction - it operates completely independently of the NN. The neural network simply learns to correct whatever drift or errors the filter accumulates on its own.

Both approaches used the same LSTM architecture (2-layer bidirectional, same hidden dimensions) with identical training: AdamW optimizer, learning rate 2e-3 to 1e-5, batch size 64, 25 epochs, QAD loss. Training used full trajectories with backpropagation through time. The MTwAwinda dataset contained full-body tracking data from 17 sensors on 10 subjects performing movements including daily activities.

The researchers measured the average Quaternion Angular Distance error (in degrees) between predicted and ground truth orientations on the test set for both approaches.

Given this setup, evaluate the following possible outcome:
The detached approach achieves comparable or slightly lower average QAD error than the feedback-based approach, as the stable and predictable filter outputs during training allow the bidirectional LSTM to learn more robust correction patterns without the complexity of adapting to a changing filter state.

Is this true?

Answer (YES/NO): NO